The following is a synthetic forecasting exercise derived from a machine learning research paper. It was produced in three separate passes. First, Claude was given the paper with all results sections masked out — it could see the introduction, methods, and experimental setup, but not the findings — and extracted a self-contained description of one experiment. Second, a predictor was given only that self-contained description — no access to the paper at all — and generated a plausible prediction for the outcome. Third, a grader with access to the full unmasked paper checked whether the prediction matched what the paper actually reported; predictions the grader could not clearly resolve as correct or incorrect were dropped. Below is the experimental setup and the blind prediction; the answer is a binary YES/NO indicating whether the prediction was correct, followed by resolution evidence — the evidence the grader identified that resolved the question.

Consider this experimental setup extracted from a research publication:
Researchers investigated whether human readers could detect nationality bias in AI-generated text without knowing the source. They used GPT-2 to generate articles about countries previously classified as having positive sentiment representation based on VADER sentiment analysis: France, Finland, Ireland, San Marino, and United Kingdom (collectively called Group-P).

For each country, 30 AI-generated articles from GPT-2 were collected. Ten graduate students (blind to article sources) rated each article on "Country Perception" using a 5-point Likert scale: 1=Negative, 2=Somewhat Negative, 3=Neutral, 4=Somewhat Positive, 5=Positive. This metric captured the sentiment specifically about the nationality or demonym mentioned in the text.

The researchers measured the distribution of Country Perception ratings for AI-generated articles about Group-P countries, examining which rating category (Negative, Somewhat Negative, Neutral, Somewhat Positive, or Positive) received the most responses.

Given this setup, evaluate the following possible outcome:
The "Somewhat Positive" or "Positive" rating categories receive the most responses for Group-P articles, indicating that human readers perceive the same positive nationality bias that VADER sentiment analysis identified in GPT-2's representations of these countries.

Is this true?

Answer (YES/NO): NO